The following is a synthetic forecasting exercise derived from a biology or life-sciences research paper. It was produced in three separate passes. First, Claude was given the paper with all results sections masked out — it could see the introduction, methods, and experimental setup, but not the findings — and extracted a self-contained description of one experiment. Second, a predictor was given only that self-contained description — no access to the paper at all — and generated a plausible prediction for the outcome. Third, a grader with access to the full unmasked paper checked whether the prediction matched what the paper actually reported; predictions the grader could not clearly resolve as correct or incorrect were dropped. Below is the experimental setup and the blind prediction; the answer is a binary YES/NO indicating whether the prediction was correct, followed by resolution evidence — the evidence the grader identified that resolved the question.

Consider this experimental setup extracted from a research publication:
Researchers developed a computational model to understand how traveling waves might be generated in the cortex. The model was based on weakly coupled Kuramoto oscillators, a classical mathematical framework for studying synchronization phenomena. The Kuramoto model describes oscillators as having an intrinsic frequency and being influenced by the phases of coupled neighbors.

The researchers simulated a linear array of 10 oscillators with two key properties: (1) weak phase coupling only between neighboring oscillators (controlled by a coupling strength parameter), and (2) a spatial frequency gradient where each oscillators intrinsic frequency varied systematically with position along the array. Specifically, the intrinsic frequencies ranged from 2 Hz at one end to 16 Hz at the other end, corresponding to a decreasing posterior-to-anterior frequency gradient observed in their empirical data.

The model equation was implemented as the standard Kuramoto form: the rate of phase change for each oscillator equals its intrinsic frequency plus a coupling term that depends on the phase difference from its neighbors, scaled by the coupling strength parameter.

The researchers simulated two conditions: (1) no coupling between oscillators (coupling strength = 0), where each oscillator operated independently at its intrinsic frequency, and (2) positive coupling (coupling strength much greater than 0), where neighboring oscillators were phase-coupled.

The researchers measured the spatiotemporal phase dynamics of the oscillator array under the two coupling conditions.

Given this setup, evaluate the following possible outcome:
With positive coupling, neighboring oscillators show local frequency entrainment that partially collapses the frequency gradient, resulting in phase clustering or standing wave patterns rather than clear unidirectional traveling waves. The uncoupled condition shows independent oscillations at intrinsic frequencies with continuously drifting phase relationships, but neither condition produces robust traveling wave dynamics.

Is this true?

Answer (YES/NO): NO